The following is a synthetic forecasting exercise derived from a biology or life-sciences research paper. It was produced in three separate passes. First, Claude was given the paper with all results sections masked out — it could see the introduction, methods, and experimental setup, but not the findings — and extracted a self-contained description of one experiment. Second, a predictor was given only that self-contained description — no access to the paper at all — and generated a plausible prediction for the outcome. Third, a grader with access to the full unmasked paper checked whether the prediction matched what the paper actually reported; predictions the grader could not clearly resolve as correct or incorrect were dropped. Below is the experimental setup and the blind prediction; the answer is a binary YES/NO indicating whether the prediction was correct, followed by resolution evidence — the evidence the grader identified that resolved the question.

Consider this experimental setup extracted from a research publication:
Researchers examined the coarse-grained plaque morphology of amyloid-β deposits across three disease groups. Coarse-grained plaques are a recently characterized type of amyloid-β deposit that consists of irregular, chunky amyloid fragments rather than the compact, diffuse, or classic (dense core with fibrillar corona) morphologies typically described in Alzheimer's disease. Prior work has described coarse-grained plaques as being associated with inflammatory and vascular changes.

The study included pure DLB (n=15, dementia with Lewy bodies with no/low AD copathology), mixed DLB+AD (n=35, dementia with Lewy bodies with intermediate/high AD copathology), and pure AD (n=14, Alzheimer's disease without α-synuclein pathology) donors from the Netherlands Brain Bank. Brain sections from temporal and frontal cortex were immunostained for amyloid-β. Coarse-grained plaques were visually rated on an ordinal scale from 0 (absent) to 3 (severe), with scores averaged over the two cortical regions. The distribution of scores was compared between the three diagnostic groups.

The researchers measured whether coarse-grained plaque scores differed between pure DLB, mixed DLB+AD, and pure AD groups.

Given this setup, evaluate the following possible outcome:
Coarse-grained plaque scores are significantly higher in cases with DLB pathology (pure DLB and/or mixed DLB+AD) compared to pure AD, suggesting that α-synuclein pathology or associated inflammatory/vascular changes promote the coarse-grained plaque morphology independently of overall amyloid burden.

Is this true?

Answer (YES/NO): NO